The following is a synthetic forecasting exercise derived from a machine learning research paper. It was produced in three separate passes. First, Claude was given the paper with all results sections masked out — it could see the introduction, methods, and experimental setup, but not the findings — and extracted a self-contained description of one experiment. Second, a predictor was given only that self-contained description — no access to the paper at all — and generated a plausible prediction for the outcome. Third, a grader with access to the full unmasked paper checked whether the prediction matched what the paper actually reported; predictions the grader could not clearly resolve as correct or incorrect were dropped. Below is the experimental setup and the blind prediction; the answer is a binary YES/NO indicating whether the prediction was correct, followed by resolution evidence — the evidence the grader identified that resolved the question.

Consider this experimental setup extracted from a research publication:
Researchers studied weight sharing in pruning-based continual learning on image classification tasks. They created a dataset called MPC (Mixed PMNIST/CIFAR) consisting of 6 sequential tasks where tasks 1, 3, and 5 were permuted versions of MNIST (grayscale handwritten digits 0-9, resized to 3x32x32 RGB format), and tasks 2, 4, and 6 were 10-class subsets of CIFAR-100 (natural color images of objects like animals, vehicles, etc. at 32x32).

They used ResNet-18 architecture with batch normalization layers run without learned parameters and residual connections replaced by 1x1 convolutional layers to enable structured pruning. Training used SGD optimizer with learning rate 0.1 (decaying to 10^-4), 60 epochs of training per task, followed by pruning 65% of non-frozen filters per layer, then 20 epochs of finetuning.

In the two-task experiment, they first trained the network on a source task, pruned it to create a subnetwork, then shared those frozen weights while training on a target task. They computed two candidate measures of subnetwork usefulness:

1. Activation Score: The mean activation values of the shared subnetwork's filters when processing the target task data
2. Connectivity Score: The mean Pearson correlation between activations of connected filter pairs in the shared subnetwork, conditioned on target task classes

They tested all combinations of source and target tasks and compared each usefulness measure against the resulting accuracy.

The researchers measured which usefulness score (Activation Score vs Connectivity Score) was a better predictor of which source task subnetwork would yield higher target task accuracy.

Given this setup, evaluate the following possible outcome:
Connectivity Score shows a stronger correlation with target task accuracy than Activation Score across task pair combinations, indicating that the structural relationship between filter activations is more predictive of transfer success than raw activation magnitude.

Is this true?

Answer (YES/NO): YES